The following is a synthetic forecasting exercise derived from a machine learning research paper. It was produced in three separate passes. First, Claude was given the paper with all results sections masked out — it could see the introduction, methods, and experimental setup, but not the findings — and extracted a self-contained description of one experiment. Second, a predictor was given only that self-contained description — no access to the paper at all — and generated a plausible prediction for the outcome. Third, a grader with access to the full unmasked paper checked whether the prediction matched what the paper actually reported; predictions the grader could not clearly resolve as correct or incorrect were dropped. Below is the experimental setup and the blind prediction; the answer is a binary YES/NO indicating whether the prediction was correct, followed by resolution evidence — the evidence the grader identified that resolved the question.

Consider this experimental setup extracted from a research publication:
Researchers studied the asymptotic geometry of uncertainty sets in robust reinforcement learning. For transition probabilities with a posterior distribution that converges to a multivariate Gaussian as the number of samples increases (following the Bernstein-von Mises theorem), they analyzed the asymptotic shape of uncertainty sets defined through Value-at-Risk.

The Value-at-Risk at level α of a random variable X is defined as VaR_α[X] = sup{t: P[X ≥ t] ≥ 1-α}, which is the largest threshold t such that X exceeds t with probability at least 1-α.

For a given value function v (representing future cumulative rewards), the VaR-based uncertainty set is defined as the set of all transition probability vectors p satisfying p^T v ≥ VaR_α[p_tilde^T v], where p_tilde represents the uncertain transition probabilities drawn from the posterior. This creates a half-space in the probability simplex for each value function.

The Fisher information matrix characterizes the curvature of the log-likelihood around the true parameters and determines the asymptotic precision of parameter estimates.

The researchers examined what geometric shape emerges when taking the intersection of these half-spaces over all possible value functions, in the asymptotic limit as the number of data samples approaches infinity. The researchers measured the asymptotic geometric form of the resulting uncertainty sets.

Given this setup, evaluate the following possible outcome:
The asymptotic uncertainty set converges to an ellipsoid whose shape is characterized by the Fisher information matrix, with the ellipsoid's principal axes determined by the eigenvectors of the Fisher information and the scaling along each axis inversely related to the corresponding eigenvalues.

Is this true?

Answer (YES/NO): YES